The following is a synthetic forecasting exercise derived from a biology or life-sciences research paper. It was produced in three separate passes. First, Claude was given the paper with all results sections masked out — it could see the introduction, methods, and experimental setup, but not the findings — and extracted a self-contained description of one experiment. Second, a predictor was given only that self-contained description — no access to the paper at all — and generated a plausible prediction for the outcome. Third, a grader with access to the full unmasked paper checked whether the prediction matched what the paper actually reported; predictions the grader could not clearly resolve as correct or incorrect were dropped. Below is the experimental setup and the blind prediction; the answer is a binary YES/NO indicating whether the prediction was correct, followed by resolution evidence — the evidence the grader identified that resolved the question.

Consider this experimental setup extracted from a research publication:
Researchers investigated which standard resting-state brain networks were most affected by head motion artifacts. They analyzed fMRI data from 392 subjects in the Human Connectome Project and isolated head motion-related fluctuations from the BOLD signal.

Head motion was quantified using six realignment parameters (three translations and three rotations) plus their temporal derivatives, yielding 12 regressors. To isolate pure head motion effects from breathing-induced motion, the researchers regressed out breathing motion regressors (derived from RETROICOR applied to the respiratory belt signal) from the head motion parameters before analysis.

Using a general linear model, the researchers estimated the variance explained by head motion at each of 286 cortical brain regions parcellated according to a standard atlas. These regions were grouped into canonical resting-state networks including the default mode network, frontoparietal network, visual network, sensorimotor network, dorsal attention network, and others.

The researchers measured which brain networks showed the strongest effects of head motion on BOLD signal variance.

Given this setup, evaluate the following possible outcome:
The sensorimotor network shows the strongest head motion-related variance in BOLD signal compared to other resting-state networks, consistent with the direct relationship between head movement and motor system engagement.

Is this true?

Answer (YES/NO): NO